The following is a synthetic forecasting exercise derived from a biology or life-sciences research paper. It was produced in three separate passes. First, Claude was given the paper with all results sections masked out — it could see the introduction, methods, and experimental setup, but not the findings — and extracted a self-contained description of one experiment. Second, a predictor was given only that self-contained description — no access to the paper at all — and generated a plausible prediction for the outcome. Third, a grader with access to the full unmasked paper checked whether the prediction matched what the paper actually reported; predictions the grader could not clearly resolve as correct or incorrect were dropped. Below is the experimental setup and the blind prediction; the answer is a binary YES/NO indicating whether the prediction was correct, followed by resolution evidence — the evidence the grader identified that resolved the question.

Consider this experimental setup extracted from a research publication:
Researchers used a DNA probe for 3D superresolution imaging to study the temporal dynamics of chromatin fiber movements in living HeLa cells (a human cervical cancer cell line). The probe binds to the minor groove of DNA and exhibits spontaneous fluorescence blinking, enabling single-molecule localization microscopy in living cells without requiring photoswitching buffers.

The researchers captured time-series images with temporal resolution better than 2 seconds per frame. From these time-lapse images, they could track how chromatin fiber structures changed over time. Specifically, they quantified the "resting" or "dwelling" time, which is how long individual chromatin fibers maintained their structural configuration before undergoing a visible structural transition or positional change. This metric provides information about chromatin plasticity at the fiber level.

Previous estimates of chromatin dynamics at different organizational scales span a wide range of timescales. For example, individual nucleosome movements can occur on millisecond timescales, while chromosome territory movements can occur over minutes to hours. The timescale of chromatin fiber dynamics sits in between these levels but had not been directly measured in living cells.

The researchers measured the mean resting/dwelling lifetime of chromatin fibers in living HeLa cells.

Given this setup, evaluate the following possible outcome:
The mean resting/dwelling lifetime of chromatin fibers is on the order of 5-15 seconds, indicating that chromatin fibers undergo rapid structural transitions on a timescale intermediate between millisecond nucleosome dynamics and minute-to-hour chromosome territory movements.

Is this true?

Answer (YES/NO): NO